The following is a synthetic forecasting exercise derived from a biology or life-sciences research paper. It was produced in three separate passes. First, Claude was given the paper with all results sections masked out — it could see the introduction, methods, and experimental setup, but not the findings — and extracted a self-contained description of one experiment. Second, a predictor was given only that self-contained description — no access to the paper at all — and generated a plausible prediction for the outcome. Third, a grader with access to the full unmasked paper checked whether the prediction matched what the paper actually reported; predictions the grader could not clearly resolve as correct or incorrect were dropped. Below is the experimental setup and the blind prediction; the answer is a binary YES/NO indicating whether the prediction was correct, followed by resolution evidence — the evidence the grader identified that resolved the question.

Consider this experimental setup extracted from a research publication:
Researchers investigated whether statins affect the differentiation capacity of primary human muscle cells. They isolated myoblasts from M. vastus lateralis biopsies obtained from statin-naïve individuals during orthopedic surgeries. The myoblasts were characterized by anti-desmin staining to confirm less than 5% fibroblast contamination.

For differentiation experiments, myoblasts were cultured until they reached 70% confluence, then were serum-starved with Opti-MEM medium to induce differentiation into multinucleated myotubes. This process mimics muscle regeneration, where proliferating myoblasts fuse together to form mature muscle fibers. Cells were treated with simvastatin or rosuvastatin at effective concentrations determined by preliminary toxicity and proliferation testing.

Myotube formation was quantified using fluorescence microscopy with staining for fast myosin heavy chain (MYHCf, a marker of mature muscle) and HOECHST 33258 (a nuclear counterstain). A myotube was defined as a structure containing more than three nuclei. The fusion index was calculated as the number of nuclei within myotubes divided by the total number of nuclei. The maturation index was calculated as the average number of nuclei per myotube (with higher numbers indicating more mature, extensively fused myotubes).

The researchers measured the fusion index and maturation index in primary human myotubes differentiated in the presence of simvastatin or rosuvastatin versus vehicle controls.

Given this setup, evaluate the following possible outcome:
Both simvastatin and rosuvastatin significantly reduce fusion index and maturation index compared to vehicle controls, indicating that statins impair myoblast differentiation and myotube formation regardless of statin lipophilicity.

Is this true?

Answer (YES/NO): YES